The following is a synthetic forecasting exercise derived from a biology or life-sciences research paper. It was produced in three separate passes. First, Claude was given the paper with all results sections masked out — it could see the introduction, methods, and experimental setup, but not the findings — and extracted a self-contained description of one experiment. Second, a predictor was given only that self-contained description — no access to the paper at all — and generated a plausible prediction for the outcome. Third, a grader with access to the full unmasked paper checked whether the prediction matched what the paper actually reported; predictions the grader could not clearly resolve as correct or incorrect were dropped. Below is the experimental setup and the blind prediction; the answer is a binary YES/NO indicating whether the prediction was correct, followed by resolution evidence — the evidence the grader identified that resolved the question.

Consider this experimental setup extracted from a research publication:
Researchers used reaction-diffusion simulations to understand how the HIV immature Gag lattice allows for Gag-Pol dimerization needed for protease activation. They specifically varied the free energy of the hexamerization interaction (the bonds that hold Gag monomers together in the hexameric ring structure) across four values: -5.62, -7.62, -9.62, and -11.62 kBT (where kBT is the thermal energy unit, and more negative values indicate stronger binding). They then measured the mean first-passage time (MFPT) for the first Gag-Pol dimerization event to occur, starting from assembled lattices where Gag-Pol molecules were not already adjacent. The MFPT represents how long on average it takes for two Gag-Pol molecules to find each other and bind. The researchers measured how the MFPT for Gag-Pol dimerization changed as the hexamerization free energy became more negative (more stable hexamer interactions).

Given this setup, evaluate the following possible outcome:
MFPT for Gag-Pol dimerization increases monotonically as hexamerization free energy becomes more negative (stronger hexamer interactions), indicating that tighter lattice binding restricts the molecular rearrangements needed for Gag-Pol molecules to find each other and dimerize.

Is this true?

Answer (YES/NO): YES